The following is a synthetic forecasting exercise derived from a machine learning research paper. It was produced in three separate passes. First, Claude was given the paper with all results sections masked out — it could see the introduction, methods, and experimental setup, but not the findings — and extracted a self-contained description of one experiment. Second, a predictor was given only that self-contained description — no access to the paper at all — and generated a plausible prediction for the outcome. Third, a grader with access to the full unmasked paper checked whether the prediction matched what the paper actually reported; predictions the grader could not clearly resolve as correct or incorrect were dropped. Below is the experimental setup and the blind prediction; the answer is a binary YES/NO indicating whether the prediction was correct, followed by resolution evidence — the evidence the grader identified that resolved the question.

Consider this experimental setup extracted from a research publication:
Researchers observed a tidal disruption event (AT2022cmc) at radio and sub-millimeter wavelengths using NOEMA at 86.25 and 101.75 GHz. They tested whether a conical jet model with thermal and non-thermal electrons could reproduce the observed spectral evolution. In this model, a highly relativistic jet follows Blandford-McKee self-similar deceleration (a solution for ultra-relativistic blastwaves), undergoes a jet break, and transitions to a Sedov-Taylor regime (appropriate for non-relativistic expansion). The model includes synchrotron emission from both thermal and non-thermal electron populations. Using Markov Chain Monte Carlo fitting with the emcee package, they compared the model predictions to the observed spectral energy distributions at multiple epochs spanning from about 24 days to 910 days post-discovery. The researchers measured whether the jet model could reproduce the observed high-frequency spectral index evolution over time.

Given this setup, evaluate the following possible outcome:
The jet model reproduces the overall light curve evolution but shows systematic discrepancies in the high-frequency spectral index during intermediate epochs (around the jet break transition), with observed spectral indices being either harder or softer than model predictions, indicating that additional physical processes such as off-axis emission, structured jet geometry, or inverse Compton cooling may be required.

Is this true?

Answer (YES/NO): NO